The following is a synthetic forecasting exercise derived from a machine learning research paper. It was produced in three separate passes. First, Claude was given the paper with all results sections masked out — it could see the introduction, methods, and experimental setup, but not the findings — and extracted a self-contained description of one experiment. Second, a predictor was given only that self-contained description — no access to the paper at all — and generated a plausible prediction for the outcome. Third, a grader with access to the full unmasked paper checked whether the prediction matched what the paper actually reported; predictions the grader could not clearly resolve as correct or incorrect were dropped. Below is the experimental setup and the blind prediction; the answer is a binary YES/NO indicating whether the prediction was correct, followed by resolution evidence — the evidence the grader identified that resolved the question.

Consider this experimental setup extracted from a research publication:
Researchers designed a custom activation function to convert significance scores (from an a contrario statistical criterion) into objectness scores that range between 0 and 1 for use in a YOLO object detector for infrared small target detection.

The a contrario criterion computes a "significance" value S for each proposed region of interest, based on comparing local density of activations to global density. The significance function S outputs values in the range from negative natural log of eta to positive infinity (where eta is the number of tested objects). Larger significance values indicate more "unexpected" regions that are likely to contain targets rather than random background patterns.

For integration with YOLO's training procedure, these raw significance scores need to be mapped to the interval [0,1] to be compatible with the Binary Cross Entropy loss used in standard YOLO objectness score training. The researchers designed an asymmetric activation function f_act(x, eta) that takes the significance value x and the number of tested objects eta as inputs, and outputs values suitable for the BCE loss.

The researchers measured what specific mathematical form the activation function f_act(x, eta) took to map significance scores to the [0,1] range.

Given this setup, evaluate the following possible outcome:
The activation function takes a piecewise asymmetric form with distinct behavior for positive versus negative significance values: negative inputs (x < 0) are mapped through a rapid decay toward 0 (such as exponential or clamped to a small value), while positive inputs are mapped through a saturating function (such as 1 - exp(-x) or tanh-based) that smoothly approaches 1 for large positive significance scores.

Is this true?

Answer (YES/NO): NO